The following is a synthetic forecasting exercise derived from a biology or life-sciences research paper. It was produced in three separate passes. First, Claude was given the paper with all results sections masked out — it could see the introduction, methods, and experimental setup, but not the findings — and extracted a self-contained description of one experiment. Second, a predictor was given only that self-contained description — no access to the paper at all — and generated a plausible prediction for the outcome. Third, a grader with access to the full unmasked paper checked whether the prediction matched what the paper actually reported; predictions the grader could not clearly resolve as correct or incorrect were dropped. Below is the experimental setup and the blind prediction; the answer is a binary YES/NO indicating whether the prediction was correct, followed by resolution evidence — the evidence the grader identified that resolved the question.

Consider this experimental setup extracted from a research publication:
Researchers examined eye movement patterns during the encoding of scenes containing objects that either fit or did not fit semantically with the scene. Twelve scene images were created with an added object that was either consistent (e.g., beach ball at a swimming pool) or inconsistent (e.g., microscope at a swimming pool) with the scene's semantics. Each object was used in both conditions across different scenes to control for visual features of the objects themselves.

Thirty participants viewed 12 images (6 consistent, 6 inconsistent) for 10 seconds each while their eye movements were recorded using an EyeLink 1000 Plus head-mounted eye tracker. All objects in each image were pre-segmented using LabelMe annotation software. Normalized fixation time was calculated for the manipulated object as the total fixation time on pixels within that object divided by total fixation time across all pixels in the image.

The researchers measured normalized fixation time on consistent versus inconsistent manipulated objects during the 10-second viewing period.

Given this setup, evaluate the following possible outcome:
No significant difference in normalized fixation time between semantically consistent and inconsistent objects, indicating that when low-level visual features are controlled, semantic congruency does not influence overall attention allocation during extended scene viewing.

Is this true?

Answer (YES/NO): NO